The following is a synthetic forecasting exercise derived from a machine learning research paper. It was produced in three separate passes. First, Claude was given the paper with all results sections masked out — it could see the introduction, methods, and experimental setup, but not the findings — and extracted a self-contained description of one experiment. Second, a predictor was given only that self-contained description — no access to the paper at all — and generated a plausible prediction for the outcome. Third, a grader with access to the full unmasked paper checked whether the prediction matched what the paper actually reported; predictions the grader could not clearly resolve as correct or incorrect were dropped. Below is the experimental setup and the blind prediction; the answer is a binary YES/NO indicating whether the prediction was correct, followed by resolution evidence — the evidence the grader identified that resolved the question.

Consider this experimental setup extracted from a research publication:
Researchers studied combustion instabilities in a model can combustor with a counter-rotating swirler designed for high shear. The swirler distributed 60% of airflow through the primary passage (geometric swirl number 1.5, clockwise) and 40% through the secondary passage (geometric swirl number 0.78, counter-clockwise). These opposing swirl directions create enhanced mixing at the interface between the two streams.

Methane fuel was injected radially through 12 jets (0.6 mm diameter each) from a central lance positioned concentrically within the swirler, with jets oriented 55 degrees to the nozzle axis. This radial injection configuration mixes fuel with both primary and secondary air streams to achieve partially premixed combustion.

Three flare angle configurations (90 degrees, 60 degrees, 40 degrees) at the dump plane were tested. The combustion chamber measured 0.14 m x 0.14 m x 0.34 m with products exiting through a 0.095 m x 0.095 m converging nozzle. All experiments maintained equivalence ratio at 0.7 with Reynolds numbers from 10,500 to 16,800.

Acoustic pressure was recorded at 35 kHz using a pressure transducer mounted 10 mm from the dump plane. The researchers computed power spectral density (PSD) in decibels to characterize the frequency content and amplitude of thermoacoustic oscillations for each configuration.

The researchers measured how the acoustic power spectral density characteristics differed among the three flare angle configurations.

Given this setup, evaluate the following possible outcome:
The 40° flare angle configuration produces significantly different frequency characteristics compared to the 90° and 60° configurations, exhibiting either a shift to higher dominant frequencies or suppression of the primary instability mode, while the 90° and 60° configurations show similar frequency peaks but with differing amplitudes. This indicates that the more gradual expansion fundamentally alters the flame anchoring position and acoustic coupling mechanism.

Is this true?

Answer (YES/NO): NO